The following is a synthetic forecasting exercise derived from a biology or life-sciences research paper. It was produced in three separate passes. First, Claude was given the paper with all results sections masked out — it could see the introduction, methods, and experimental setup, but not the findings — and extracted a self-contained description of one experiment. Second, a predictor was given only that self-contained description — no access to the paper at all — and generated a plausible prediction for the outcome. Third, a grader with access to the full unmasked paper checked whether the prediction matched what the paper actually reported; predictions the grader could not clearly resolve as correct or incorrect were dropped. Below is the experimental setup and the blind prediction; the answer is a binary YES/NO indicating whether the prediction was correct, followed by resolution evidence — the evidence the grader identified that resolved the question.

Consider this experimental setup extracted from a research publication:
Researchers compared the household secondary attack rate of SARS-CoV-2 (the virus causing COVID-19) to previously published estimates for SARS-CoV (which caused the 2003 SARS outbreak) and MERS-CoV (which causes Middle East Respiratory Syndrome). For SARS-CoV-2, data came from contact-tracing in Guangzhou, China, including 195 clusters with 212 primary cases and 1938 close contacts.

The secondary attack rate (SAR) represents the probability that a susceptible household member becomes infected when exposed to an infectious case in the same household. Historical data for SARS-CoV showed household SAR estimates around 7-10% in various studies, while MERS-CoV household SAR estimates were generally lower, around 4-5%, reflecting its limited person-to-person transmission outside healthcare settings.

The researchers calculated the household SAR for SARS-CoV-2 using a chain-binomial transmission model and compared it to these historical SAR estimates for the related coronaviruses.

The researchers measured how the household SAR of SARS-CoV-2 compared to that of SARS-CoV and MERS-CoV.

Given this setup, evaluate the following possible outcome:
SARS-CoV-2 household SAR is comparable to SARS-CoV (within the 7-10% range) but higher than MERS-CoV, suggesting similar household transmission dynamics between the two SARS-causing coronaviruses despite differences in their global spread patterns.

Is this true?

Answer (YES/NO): NO